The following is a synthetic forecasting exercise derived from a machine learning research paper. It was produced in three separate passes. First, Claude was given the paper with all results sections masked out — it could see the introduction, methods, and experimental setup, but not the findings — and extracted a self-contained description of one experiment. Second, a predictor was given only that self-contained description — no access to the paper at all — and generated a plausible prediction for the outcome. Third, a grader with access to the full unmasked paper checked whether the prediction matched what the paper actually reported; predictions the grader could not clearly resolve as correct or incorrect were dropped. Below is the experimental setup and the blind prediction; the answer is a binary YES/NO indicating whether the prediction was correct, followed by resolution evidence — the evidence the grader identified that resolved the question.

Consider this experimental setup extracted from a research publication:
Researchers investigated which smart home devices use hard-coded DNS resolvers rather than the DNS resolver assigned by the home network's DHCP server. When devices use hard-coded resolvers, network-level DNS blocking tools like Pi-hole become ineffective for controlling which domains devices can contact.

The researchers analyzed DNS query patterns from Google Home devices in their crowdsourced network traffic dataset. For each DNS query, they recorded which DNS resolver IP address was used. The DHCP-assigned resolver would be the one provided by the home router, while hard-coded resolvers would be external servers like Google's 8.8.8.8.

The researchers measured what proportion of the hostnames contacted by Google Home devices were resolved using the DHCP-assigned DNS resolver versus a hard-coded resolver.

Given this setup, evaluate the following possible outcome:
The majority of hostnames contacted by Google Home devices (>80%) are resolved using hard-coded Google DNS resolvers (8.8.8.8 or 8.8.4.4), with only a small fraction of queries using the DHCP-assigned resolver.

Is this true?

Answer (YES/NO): YES